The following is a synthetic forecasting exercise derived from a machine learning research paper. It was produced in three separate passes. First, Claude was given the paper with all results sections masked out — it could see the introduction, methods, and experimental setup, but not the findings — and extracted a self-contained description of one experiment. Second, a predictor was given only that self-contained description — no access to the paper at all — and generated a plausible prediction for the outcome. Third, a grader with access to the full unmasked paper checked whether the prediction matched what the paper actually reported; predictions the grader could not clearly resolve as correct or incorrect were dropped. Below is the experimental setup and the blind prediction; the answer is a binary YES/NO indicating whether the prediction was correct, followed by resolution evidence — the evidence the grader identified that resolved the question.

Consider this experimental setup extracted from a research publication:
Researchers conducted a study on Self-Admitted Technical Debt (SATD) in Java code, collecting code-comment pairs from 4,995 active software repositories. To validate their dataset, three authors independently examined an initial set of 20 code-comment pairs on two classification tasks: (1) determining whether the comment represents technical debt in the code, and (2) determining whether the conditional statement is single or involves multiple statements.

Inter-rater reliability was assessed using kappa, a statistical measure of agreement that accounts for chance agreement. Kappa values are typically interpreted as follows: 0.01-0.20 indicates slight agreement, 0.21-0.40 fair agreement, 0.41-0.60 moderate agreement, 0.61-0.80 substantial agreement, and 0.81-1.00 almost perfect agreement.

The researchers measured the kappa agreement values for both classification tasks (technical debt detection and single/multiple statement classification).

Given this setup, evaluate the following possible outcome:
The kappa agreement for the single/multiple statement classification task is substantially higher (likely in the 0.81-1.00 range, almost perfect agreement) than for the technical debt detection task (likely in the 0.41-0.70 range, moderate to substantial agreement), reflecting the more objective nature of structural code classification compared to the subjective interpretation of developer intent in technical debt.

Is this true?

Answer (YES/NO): NO